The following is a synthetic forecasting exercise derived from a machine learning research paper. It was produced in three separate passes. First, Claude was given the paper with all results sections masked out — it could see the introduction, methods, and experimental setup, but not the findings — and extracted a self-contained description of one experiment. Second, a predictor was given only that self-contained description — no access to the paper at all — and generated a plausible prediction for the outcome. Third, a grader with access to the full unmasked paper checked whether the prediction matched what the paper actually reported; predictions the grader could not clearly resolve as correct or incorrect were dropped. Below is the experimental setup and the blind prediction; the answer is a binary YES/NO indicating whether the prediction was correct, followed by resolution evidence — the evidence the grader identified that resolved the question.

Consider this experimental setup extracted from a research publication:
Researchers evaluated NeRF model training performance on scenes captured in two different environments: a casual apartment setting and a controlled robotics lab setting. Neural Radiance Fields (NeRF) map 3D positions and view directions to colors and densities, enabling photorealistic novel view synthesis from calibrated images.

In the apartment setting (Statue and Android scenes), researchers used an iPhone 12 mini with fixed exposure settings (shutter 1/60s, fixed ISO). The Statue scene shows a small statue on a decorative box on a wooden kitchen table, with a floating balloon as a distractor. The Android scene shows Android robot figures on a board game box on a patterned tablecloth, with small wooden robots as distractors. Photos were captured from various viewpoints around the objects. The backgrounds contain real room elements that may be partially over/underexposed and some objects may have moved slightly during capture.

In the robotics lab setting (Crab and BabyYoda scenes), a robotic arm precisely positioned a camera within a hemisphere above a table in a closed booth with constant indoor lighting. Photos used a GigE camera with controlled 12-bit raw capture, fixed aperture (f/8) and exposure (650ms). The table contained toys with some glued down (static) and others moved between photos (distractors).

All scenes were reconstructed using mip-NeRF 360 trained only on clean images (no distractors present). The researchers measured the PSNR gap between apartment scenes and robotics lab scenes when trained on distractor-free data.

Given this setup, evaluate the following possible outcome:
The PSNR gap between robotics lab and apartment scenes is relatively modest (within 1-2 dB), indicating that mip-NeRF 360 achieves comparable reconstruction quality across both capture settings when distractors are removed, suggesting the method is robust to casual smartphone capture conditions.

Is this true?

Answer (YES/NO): NO